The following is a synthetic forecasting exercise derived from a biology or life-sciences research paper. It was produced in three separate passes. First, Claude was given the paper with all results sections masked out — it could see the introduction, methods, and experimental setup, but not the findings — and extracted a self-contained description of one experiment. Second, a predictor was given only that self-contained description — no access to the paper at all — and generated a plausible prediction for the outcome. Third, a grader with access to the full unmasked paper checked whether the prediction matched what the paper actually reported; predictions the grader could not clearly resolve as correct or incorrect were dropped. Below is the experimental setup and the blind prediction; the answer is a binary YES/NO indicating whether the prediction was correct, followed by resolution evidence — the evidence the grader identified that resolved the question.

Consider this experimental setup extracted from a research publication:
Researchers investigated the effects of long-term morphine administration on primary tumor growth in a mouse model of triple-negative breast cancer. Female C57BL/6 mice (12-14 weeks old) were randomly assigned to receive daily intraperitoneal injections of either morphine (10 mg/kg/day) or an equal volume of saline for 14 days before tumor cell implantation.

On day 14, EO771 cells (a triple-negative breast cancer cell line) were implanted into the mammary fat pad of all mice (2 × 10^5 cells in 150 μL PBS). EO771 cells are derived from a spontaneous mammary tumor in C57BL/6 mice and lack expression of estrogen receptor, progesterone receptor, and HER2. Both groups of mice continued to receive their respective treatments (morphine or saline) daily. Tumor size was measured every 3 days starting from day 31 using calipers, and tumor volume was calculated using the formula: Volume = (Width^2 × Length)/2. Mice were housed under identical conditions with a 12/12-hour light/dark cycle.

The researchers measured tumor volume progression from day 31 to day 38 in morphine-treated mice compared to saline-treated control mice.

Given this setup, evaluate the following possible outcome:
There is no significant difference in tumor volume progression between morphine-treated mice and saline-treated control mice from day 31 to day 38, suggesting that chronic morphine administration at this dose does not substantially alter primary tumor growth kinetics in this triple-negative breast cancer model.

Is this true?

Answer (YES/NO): NO